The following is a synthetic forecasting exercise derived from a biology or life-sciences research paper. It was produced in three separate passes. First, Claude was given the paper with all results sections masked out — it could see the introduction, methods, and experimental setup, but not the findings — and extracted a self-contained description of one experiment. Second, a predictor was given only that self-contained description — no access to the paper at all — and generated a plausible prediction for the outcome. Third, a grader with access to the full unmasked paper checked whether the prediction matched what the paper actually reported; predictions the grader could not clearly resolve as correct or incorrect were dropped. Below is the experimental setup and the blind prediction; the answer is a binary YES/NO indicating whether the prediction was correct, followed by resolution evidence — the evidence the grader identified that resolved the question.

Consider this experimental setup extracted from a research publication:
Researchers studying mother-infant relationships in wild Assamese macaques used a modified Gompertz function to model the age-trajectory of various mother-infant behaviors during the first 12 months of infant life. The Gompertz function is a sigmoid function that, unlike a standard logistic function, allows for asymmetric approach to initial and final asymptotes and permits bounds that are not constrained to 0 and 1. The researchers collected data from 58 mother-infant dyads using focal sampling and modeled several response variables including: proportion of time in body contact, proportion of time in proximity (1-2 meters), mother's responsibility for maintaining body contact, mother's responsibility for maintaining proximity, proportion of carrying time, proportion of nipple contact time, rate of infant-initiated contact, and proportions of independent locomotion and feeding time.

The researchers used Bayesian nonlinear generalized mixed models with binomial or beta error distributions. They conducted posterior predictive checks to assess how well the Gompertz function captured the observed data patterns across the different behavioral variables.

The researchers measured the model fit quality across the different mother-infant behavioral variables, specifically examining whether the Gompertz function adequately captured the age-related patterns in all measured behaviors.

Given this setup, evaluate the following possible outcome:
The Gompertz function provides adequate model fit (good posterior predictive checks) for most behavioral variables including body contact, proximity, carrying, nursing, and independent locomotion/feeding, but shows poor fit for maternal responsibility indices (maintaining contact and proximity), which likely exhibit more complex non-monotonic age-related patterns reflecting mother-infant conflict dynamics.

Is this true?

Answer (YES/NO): YES